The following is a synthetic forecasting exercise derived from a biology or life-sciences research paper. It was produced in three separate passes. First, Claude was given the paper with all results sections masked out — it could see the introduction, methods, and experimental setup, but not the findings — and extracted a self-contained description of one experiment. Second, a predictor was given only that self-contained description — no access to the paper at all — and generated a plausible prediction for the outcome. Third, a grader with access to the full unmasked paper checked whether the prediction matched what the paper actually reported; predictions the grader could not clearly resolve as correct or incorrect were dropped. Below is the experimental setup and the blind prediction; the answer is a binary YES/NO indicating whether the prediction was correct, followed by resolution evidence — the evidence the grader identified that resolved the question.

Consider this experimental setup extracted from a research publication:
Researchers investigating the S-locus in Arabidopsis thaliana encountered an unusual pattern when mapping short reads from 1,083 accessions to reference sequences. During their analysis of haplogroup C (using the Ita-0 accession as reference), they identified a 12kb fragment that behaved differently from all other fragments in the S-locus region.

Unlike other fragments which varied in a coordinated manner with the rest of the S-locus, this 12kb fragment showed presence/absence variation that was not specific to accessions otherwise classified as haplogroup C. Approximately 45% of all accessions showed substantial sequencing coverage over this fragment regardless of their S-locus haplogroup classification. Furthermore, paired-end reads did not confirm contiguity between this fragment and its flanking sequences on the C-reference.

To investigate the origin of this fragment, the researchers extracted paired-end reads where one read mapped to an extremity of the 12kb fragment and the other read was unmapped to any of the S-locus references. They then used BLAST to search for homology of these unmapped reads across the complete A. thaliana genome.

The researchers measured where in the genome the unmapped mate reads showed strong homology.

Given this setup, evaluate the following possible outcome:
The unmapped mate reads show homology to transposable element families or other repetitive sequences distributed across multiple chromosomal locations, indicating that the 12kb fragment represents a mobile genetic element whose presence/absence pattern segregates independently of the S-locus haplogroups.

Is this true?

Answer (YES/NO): NO